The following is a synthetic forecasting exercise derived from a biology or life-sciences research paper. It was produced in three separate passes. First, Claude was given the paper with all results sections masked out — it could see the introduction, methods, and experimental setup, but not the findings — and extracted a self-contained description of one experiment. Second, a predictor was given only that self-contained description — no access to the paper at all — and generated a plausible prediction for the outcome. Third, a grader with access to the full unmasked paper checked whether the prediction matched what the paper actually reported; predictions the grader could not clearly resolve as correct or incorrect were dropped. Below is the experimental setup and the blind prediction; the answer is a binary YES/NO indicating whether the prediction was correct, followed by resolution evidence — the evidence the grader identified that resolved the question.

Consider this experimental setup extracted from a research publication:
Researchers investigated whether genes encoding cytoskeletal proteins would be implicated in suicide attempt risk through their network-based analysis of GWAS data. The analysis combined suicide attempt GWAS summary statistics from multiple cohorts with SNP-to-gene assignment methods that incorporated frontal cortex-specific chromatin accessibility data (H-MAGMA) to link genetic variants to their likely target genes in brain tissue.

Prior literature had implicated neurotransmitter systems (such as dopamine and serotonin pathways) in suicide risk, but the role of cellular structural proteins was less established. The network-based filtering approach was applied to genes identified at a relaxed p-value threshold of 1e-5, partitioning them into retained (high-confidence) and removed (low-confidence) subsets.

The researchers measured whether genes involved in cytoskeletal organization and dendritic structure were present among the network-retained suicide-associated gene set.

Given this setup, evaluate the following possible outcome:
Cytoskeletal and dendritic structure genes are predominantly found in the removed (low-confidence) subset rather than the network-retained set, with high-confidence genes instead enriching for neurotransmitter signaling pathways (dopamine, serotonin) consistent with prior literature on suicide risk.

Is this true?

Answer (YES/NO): NO